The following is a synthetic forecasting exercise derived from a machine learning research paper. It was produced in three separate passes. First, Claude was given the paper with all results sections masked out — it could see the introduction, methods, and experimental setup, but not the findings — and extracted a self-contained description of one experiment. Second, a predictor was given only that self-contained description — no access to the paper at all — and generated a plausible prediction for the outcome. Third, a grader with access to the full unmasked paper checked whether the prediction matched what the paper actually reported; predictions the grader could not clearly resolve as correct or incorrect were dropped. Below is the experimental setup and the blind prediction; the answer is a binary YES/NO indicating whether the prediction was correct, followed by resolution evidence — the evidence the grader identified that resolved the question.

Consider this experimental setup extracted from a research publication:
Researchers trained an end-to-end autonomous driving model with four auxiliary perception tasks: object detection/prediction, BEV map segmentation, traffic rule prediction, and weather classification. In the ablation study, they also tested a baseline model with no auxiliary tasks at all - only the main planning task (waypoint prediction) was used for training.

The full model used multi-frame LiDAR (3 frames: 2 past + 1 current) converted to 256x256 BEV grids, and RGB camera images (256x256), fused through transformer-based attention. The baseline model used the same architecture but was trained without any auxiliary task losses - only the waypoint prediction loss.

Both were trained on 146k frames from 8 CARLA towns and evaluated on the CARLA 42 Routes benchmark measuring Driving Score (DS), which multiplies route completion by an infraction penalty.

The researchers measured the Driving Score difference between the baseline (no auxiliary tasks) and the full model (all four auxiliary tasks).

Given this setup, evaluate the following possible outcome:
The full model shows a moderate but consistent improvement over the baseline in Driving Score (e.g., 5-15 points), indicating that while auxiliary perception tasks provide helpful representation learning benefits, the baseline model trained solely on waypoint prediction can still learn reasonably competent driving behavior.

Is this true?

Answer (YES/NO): NO